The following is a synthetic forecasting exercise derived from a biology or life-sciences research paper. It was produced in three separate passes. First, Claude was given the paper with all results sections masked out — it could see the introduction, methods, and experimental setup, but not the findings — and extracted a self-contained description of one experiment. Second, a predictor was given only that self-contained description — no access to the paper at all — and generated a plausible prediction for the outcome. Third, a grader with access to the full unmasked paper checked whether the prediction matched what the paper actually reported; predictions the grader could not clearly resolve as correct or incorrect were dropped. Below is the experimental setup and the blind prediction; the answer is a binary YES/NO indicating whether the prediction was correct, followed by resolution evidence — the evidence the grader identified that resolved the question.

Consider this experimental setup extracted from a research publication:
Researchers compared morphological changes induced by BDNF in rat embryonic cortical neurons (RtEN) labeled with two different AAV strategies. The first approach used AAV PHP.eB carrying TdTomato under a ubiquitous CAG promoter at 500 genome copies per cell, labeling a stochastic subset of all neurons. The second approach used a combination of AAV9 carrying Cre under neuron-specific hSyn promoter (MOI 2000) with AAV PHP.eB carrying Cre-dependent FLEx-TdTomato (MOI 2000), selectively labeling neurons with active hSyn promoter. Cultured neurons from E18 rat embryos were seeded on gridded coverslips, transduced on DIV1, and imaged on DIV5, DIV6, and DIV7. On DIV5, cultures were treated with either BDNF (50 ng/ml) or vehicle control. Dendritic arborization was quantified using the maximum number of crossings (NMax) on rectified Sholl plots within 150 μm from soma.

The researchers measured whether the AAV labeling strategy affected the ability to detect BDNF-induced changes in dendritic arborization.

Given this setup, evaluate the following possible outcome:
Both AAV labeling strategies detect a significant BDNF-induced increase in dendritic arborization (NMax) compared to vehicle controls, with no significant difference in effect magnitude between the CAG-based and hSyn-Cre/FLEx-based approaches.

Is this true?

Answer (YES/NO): NO